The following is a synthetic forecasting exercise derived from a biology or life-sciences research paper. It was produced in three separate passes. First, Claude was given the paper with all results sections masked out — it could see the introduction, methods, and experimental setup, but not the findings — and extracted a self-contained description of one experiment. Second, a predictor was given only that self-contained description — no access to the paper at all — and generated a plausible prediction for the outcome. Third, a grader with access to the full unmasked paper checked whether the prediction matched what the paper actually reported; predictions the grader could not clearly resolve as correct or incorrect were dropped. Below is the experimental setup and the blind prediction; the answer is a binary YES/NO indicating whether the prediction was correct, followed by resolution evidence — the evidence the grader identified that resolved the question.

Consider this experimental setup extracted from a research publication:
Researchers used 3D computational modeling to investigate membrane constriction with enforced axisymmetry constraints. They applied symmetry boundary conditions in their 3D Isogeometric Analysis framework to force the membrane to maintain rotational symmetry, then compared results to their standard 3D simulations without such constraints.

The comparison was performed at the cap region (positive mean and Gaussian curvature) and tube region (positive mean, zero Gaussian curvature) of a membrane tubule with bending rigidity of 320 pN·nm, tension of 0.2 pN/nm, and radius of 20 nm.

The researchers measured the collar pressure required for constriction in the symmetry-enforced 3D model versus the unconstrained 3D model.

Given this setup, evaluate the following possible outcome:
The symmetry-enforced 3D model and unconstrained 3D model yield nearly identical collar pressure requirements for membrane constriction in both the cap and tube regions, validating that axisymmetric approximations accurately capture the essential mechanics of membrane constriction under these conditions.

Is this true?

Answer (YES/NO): NO